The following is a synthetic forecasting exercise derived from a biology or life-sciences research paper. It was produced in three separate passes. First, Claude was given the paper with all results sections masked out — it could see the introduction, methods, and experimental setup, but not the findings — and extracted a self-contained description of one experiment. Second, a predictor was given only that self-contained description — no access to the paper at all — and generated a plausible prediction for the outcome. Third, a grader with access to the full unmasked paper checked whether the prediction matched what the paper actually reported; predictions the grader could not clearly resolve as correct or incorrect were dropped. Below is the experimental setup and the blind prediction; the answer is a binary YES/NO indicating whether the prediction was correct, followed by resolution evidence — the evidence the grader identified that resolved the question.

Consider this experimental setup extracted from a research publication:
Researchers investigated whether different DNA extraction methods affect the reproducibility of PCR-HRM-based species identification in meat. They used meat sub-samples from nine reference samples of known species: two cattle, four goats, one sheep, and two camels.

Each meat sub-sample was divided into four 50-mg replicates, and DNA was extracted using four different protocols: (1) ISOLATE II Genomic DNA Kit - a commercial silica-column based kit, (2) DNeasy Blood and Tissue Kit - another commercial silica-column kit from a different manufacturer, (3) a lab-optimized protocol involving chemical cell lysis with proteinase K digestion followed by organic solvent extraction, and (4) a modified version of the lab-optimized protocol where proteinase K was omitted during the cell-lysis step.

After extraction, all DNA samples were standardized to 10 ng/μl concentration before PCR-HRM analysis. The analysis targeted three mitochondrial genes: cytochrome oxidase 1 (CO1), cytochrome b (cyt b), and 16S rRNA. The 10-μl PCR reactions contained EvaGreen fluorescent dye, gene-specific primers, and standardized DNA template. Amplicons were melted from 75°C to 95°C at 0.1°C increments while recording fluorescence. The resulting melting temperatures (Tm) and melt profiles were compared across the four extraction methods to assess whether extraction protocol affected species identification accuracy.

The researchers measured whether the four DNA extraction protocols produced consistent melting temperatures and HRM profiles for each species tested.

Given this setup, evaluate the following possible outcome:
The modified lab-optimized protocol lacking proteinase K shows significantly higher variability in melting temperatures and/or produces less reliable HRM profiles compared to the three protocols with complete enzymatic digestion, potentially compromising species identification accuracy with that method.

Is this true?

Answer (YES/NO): NO